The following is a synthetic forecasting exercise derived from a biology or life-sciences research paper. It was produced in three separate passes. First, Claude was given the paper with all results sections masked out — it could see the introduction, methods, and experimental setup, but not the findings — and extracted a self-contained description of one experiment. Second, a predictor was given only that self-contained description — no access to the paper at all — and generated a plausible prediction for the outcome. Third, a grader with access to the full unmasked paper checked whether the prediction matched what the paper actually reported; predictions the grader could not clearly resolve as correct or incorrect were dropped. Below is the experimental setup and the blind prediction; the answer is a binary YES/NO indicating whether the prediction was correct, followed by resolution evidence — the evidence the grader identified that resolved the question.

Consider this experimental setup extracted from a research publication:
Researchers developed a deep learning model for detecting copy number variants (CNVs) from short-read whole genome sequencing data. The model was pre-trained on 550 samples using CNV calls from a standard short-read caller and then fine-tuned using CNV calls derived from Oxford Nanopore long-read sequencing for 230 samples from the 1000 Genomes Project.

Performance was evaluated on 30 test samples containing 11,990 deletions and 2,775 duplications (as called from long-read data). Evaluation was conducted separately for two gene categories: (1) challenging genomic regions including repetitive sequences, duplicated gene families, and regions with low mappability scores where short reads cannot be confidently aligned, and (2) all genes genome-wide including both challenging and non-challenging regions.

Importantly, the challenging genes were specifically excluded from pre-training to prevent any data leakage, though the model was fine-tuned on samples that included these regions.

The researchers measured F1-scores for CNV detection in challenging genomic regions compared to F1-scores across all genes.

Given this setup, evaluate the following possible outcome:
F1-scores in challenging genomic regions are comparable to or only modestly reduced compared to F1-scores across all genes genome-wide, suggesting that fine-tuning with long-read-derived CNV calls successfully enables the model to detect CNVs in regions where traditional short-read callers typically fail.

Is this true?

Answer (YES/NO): NO